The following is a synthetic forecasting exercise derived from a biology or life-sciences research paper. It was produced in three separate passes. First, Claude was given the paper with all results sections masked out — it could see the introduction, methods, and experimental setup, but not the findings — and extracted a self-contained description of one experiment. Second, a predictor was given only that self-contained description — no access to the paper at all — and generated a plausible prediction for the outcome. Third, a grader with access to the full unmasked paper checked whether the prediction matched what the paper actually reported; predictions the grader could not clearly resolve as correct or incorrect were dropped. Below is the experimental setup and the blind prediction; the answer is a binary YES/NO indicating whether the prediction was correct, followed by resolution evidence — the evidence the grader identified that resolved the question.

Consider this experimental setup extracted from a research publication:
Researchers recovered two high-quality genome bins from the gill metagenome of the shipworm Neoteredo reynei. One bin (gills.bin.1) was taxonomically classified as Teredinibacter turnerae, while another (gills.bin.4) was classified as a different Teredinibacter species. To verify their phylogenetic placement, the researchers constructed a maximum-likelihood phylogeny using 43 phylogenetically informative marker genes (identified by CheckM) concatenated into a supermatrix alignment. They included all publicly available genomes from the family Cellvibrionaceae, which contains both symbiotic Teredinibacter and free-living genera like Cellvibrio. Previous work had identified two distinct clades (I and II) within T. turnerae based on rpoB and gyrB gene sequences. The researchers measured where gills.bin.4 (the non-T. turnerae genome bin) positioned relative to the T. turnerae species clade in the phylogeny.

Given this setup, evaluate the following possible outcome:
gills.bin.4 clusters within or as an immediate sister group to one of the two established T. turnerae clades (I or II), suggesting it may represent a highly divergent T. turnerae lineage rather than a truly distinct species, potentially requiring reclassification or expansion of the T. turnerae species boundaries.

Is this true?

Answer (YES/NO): NO